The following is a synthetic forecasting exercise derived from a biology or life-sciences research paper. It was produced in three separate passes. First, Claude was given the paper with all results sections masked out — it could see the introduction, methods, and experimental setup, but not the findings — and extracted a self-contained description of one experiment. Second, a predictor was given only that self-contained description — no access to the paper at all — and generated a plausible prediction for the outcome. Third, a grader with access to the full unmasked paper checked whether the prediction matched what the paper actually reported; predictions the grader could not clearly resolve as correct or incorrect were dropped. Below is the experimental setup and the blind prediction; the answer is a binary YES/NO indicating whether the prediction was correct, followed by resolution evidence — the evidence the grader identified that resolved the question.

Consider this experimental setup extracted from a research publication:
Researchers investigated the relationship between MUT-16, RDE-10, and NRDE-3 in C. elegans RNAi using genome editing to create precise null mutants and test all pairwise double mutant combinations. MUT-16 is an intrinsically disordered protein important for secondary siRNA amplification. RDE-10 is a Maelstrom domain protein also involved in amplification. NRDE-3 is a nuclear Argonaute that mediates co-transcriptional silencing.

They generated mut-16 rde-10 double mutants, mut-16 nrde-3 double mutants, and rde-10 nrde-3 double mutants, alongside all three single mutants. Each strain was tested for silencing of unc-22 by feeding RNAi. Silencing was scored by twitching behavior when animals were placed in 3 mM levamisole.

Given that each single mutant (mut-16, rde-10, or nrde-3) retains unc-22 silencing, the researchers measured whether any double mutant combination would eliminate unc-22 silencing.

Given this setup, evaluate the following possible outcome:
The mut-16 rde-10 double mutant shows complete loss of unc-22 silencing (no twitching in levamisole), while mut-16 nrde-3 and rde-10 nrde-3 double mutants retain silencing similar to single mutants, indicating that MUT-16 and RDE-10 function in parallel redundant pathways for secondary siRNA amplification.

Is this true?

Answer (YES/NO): NO